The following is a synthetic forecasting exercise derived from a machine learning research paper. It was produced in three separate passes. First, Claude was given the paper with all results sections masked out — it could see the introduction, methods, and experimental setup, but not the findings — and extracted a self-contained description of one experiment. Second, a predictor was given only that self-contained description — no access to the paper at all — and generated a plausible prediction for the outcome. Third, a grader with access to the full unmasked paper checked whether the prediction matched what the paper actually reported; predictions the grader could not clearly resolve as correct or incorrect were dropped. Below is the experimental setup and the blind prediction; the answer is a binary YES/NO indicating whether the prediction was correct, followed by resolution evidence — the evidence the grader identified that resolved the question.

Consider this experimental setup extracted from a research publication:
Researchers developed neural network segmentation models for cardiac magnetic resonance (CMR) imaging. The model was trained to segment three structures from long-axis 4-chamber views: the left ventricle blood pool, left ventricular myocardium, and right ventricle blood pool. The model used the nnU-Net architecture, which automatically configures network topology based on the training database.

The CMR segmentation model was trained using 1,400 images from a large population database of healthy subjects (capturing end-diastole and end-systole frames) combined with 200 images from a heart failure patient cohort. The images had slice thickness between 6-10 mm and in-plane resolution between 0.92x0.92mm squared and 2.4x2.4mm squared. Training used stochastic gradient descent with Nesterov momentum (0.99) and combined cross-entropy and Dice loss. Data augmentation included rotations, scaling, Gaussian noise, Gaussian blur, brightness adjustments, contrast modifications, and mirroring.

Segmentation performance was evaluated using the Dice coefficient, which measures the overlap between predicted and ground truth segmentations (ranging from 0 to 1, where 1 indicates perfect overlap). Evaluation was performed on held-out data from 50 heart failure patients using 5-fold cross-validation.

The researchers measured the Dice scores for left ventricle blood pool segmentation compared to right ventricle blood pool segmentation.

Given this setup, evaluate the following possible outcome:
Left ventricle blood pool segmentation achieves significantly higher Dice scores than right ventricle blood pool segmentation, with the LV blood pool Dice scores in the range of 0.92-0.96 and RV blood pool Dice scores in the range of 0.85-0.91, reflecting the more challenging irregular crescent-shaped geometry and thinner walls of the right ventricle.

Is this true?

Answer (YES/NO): NO